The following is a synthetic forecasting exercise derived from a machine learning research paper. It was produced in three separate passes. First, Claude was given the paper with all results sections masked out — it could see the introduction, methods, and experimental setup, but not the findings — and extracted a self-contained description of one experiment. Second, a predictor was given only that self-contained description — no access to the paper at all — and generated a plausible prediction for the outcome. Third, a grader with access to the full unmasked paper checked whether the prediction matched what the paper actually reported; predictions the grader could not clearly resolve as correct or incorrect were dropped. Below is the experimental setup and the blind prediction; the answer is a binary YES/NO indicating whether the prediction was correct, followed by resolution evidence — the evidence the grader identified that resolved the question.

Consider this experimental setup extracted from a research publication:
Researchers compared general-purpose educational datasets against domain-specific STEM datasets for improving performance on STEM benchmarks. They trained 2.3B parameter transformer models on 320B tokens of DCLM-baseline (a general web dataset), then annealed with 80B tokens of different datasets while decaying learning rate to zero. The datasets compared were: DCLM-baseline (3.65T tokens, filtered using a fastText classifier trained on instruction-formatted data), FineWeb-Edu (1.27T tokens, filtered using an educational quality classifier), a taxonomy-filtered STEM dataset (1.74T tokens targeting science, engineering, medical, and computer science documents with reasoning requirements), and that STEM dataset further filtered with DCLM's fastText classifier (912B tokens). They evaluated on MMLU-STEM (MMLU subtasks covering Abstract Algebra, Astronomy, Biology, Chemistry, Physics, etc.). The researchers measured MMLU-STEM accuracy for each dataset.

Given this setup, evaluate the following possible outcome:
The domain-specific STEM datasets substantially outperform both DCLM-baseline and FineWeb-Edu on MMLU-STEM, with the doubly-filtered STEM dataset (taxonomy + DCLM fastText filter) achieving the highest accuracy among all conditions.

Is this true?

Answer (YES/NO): YES